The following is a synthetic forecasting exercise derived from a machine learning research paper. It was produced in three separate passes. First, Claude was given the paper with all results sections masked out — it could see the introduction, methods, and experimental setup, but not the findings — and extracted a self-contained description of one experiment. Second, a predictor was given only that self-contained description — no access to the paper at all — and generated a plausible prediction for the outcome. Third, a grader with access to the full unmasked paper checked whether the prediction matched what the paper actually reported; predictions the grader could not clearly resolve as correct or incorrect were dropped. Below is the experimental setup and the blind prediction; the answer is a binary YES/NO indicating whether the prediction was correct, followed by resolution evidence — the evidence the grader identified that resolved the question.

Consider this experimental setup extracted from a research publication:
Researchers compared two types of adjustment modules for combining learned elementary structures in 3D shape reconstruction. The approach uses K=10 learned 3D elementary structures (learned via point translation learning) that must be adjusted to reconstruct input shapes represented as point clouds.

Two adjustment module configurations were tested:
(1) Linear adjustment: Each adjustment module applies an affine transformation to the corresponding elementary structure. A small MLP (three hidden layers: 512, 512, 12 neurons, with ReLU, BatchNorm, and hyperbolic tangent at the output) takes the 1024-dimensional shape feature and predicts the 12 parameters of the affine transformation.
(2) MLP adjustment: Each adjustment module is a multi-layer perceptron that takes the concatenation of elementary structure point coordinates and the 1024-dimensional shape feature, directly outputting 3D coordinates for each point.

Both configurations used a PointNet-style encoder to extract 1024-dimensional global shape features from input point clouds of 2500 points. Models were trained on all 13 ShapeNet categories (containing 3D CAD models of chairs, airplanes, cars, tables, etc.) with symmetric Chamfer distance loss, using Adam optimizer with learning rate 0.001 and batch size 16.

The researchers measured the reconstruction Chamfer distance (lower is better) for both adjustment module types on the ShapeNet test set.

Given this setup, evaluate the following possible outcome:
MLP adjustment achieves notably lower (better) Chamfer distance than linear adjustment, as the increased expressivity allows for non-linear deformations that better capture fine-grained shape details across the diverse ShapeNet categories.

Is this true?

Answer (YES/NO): YES